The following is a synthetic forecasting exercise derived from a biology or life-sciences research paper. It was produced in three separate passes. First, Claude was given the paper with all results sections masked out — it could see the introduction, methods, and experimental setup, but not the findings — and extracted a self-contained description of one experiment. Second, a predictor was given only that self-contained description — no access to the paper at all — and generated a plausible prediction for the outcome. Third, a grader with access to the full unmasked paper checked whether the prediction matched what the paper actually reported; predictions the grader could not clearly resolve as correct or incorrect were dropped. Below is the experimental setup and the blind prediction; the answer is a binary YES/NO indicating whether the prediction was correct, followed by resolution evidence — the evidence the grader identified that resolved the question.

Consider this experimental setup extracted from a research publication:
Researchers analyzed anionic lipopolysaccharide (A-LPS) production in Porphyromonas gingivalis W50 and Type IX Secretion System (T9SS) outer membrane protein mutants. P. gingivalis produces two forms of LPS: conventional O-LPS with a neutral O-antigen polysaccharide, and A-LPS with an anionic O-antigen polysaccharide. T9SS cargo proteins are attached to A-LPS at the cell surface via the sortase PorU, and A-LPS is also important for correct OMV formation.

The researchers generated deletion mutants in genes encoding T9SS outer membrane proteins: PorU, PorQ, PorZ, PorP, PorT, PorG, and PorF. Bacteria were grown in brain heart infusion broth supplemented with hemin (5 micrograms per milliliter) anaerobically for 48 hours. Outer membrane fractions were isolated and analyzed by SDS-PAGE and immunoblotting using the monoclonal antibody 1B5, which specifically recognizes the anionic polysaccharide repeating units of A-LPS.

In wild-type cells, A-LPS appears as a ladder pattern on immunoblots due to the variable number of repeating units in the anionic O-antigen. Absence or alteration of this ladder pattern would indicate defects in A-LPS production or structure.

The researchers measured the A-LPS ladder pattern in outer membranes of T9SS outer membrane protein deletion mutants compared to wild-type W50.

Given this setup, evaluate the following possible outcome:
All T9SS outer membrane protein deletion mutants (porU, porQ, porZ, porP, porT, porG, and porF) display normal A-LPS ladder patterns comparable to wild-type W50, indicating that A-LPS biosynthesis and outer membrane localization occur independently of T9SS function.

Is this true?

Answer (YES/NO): NO